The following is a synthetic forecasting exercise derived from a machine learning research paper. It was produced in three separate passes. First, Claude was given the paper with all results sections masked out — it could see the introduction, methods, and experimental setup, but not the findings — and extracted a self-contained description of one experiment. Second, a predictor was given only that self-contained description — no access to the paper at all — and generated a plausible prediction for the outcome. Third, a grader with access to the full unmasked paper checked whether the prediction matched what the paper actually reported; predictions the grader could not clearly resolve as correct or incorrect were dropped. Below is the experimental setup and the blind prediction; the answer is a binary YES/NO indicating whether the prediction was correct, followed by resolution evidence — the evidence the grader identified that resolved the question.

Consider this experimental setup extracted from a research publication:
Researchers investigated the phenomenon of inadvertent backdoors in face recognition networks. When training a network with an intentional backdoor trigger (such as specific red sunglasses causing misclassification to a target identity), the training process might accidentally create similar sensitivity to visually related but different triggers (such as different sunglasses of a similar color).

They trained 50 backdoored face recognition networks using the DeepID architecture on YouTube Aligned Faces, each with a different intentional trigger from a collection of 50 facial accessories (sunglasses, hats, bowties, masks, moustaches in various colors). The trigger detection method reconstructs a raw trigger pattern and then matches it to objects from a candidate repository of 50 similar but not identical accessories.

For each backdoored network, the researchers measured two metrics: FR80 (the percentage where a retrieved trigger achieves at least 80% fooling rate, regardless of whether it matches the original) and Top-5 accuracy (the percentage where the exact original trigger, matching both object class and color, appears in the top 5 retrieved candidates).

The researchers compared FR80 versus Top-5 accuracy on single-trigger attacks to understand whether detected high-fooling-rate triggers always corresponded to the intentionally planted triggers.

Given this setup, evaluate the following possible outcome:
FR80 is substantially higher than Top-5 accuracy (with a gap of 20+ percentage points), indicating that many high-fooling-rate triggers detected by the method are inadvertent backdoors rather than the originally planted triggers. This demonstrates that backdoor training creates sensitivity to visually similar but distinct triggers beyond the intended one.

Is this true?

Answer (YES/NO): NO